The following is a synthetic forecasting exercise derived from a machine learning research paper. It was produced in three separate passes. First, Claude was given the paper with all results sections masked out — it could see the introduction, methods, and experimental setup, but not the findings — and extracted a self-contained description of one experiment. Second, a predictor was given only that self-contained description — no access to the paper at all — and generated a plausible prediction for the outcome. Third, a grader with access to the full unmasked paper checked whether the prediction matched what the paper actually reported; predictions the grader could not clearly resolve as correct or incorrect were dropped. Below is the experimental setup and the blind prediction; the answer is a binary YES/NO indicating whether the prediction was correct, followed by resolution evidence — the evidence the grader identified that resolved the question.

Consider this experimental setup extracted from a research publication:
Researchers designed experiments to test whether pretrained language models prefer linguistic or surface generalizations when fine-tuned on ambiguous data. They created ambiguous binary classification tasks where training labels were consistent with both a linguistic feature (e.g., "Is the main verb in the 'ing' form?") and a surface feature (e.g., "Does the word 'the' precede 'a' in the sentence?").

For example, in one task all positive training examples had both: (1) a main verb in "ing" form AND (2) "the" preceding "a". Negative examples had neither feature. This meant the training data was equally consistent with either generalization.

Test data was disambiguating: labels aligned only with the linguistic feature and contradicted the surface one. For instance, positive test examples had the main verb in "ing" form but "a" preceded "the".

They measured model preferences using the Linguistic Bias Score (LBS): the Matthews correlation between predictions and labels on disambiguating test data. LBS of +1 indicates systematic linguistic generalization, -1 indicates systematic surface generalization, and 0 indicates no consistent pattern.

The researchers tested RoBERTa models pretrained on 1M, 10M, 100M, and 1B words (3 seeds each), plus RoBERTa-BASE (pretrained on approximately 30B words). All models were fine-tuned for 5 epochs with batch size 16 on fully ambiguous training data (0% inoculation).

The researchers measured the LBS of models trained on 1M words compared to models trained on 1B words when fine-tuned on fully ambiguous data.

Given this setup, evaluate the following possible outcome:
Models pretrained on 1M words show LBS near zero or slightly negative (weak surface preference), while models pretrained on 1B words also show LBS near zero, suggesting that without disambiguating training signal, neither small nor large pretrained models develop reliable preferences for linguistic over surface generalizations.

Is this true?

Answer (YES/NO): NO